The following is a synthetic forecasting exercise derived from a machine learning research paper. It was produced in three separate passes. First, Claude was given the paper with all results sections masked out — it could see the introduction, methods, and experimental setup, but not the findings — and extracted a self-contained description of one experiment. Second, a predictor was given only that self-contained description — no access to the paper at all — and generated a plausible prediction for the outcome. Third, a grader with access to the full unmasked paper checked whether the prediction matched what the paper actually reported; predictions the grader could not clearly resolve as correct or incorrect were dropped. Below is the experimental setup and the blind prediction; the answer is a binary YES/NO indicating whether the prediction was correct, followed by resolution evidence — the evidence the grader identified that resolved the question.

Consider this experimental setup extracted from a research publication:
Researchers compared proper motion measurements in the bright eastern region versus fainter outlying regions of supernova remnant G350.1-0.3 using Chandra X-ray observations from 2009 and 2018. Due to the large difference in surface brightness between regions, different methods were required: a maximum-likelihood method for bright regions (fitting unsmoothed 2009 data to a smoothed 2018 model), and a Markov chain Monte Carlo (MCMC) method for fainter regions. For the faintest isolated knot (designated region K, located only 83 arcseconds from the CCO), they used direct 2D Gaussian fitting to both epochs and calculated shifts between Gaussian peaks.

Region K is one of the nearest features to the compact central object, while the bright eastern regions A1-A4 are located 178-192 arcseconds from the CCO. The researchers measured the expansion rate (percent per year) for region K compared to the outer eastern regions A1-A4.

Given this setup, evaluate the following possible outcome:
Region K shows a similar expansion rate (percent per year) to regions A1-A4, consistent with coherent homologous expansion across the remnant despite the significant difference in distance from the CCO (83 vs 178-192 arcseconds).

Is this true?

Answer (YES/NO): NO